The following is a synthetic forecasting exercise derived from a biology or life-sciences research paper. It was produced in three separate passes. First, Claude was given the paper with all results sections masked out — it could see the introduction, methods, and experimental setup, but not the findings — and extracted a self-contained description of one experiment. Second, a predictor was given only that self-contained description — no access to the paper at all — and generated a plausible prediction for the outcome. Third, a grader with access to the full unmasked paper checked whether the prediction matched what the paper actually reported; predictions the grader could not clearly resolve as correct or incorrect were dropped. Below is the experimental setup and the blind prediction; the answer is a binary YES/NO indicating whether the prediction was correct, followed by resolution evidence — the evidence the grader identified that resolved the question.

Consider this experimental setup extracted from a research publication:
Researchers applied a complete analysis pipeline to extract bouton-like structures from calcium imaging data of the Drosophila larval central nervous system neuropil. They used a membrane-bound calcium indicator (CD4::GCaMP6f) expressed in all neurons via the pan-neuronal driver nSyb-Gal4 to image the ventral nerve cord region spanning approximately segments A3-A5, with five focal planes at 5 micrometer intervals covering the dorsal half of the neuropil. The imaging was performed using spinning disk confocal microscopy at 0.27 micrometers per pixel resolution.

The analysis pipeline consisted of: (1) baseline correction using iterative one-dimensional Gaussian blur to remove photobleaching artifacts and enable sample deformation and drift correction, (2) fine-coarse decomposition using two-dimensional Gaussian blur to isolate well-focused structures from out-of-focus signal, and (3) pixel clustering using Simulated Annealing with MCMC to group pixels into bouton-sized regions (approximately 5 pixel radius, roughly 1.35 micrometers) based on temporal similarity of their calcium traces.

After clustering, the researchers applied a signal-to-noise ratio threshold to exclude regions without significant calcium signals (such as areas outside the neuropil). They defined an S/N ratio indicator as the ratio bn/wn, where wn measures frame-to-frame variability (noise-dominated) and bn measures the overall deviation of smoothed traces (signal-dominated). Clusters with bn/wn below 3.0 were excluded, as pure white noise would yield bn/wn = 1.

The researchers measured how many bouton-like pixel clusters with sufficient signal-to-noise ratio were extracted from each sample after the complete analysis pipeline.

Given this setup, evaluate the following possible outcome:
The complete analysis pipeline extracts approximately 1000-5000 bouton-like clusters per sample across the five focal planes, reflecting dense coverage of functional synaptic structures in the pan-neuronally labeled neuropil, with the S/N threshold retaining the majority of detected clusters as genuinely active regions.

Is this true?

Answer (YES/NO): NO